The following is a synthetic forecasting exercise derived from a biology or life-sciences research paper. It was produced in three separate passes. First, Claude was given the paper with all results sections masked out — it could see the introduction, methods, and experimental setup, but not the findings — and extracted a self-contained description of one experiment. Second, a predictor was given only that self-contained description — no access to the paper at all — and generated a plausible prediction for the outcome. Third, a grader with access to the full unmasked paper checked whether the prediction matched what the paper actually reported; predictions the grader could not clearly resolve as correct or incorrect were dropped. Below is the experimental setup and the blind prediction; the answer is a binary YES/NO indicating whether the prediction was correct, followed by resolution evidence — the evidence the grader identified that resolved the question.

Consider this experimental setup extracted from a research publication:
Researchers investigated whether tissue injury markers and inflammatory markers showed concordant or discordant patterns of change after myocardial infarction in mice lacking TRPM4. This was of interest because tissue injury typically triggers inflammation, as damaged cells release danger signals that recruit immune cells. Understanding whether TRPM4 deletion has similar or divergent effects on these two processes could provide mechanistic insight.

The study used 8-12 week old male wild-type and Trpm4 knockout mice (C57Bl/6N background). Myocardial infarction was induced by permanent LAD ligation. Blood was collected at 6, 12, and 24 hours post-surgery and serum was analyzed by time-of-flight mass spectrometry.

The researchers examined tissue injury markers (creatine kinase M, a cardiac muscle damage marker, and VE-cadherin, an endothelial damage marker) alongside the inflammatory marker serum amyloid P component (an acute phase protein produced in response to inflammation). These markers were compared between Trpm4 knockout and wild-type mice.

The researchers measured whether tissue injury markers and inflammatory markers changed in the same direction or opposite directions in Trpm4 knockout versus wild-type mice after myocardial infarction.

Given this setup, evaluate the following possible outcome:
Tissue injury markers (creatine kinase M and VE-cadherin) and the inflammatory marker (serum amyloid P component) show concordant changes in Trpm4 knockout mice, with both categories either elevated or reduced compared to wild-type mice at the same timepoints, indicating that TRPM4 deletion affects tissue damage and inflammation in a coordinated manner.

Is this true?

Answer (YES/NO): NO